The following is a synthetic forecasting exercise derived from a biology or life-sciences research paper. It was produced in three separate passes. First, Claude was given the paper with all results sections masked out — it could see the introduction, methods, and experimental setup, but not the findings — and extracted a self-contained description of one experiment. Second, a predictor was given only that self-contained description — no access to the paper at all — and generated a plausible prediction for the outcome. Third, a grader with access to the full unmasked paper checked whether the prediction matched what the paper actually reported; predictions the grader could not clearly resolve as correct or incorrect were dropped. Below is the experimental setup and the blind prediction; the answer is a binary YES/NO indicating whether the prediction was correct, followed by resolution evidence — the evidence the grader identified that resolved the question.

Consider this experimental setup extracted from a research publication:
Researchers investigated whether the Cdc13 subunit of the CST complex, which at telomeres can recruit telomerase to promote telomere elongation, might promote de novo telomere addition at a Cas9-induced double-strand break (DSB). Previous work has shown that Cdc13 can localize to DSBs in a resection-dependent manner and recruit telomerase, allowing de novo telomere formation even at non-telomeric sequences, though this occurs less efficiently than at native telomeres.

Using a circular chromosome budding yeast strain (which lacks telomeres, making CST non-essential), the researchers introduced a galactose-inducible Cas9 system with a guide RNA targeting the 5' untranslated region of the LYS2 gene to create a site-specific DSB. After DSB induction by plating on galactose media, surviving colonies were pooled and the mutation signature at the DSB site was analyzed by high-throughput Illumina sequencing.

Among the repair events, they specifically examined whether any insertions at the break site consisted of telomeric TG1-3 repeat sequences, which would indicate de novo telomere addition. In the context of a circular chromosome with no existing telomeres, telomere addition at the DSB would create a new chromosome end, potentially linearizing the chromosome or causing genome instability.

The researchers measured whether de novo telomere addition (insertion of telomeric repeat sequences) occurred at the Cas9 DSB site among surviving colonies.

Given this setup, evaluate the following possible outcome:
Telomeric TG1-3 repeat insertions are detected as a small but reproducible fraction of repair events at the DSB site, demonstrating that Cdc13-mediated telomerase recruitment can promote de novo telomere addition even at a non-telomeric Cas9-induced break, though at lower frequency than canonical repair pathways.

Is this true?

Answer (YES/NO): NO